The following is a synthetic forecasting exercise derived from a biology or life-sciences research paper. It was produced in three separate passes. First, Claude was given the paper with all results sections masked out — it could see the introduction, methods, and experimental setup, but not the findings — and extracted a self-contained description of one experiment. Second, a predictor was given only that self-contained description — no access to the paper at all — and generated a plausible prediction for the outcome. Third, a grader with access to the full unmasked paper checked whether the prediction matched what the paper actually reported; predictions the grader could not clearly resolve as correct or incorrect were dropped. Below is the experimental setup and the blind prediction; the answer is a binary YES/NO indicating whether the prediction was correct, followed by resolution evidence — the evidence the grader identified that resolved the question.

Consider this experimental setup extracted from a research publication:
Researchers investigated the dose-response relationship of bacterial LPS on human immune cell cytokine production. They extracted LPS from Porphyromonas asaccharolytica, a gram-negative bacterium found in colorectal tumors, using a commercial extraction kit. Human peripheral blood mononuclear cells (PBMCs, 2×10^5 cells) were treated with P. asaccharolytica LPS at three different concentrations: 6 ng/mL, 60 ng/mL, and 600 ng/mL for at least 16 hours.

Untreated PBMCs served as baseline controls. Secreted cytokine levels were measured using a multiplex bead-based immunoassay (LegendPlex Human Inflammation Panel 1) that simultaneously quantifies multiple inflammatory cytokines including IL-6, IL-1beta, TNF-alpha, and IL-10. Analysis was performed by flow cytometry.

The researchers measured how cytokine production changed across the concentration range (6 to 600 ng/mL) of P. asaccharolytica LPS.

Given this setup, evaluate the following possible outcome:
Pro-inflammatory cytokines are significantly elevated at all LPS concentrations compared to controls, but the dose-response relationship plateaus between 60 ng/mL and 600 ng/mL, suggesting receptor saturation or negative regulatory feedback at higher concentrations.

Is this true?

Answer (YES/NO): NO